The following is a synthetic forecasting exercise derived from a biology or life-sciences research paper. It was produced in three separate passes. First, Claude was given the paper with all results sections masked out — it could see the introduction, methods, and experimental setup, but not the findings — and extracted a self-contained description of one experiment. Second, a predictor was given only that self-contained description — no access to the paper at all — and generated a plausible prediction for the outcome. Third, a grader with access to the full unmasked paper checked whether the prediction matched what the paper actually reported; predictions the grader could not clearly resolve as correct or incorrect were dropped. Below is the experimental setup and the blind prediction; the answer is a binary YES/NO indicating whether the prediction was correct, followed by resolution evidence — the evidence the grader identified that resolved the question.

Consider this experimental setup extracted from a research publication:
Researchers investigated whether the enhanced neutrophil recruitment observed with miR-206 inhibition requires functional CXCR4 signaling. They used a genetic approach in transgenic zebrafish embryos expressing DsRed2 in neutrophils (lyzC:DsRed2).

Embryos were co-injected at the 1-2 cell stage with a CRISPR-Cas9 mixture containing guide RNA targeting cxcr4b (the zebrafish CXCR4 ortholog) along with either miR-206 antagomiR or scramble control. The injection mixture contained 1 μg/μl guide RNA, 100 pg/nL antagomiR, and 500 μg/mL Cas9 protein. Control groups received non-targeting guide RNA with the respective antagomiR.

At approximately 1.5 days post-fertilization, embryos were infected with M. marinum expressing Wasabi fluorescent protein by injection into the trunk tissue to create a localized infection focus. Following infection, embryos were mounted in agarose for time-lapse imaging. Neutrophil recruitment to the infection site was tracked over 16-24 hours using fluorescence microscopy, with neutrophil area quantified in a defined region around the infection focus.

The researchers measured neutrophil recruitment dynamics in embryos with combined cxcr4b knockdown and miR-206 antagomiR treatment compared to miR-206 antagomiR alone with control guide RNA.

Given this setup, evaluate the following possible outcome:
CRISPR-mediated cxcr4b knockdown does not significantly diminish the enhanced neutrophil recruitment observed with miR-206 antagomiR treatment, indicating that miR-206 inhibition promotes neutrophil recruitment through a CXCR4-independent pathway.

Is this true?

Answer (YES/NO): NO